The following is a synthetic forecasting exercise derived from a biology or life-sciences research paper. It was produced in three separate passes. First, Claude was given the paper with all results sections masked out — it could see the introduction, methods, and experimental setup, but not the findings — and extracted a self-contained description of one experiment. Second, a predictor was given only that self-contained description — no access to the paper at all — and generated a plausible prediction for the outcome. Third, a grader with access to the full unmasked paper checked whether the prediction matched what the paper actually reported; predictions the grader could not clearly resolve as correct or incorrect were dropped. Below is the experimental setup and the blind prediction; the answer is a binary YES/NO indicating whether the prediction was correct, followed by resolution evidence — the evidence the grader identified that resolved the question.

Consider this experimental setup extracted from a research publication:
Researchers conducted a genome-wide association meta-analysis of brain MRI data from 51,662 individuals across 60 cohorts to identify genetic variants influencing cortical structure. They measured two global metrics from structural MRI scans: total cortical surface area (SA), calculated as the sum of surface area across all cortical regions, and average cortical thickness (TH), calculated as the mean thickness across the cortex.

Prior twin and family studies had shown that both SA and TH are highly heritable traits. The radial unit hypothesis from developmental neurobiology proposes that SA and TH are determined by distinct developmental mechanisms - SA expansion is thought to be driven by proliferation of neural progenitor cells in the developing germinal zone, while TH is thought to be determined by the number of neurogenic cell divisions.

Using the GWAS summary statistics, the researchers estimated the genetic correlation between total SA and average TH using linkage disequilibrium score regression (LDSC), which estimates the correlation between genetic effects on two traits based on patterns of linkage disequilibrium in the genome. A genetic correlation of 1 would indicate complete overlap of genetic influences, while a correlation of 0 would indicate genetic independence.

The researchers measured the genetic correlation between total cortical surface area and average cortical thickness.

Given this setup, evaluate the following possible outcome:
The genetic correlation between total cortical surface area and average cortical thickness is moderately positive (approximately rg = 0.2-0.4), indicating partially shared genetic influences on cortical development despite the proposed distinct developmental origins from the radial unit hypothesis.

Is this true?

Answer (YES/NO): NO